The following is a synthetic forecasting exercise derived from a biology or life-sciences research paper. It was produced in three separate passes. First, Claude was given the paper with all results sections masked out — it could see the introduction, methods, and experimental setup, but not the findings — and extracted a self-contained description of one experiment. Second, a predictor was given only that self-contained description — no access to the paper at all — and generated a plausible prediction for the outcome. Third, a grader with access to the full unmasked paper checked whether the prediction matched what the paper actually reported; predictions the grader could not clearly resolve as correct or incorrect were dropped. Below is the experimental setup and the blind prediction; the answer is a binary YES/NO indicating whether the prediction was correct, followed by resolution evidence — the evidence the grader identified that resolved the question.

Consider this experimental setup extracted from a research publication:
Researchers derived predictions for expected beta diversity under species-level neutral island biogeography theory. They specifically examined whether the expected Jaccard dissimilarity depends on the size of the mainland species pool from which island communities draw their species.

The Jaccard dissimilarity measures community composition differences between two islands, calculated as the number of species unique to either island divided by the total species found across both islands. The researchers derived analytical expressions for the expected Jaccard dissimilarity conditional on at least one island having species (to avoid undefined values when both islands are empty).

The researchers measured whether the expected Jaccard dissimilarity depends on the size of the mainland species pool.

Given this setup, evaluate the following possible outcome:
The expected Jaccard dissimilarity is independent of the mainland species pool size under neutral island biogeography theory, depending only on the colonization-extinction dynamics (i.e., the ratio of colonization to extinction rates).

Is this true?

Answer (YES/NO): YES